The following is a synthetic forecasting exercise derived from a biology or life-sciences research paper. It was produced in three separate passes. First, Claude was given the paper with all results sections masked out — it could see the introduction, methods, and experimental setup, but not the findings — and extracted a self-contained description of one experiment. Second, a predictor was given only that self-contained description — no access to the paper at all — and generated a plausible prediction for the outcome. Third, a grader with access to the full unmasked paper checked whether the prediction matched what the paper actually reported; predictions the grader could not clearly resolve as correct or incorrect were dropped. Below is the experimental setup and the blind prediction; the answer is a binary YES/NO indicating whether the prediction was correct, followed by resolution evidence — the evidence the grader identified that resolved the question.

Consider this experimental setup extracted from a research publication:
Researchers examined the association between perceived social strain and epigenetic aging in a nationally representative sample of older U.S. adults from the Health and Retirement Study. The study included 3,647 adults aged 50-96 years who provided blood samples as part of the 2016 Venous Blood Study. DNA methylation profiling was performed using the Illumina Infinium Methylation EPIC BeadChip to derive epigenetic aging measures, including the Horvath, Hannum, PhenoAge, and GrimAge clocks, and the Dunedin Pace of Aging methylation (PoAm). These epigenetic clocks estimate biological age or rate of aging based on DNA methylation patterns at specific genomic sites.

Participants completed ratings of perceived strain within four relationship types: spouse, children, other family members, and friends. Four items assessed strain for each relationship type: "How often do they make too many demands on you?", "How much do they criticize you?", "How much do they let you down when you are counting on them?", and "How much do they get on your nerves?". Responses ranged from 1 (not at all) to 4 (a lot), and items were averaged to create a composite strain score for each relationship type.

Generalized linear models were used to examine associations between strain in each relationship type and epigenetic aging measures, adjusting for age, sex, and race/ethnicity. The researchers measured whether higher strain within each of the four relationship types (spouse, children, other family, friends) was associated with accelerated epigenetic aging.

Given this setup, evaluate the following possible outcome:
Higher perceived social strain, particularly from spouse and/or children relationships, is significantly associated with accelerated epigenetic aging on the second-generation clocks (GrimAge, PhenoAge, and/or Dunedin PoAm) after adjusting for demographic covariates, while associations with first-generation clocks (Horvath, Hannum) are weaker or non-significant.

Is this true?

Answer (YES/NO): NO